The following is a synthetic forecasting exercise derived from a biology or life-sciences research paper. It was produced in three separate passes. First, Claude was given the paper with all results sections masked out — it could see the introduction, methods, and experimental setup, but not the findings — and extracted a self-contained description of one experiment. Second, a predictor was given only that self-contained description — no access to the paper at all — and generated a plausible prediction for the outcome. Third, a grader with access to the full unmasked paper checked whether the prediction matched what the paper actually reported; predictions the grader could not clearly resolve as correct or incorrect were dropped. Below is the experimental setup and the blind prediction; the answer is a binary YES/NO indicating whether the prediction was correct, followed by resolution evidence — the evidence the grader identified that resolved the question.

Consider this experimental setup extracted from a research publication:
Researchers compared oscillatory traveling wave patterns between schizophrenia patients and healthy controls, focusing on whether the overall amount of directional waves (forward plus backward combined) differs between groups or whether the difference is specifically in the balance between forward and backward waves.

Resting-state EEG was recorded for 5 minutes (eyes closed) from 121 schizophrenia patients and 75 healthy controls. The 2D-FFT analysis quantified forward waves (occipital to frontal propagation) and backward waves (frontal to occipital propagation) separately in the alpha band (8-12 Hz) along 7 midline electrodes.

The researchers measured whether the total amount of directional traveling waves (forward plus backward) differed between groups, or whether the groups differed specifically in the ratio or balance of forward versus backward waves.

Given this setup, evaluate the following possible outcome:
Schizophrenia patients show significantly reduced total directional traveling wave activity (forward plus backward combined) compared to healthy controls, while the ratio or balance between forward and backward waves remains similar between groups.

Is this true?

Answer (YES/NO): NO